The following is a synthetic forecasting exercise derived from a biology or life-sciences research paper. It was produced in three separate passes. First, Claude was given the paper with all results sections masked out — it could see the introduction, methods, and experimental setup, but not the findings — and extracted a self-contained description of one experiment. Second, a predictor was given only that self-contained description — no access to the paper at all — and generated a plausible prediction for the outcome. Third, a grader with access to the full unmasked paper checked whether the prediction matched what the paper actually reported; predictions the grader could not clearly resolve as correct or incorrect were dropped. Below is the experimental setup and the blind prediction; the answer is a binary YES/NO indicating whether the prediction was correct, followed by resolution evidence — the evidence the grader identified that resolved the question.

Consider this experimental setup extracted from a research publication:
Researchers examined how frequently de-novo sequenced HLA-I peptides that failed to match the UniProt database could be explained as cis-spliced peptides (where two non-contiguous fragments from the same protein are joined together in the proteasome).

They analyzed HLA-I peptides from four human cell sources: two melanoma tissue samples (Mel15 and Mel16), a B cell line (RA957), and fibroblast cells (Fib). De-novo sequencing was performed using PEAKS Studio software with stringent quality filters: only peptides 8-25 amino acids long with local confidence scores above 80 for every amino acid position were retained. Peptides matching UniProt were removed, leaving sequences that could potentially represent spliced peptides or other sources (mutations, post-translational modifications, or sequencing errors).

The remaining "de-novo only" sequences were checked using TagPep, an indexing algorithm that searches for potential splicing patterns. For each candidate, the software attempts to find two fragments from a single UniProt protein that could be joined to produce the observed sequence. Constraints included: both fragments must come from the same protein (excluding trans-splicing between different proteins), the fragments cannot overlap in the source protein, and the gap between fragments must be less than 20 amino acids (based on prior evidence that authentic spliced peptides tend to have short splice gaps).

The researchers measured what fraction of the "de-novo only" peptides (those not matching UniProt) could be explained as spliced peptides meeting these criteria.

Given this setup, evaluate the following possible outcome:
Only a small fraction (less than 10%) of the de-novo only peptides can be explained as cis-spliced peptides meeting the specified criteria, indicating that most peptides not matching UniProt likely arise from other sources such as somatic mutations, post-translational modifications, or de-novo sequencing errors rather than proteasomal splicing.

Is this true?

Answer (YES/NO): NO